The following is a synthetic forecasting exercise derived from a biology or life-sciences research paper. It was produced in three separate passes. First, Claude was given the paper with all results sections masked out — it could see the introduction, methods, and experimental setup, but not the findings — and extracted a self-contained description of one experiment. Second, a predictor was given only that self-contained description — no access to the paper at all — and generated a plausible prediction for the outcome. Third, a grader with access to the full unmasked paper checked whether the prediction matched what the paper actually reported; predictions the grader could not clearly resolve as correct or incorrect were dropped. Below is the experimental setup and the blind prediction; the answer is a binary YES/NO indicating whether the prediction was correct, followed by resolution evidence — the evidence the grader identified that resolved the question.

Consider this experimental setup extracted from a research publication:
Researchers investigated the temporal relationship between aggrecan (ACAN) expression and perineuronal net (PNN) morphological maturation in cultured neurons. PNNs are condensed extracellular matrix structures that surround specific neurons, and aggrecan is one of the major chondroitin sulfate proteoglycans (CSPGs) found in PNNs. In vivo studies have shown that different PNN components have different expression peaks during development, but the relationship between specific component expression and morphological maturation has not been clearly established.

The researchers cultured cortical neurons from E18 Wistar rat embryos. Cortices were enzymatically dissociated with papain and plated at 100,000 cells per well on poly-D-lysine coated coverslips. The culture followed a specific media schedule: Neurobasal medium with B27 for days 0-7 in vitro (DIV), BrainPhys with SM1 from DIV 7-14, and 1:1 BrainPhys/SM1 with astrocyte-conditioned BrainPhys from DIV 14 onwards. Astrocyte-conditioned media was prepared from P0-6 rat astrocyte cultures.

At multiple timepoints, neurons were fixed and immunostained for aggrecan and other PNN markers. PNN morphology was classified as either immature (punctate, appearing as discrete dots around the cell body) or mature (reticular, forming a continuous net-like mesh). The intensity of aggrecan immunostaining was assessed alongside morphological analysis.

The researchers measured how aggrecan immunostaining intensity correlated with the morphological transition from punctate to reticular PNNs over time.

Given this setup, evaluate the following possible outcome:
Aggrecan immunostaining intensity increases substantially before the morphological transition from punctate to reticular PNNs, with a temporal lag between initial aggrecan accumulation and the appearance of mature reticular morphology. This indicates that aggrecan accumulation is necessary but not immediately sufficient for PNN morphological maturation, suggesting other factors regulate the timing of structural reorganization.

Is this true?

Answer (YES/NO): NO